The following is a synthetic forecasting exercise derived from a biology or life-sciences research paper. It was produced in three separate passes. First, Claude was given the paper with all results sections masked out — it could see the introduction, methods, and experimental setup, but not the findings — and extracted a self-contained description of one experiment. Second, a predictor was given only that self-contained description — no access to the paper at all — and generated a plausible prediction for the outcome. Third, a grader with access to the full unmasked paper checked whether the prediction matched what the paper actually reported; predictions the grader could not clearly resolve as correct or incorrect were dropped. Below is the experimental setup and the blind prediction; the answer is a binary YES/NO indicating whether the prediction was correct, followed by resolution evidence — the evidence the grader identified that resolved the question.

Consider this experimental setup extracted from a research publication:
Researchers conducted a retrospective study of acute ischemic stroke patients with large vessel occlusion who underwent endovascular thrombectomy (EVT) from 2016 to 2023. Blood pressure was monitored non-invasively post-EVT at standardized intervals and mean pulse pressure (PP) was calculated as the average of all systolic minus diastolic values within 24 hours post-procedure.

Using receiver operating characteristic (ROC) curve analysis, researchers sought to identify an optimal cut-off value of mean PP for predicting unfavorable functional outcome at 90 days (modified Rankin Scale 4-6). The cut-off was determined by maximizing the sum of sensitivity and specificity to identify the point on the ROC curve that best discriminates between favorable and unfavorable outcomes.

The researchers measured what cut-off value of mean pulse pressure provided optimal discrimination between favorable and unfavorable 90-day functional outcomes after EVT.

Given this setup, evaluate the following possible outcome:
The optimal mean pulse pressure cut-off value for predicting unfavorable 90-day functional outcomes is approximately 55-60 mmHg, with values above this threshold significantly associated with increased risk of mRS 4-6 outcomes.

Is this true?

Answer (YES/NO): YES